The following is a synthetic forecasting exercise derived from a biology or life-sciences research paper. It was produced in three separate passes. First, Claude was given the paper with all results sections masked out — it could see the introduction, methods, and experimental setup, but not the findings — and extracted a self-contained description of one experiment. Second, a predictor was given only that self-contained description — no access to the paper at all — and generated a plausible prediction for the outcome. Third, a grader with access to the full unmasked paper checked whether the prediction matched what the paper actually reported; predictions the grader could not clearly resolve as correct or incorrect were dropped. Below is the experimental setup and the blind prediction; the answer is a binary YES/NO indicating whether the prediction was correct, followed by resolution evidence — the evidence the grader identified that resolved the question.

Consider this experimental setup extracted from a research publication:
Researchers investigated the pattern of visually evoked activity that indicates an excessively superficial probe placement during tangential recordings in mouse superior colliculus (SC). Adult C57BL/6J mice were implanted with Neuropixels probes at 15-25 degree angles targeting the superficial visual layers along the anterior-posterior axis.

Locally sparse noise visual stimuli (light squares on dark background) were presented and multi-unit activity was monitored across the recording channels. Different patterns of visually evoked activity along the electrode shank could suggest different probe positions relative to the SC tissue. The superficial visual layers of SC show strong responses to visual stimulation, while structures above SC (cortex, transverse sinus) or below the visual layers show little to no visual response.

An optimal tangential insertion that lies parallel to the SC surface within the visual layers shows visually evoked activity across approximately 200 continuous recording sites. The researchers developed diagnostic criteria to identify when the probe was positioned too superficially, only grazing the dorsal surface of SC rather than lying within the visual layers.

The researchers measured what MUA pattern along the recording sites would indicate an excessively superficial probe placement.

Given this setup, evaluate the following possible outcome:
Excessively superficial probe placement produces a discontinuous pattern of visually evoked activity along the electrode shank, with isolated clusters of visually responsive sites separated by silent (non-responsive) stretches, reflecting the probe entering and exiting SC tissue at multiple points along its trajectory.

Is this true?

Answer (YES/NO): NO